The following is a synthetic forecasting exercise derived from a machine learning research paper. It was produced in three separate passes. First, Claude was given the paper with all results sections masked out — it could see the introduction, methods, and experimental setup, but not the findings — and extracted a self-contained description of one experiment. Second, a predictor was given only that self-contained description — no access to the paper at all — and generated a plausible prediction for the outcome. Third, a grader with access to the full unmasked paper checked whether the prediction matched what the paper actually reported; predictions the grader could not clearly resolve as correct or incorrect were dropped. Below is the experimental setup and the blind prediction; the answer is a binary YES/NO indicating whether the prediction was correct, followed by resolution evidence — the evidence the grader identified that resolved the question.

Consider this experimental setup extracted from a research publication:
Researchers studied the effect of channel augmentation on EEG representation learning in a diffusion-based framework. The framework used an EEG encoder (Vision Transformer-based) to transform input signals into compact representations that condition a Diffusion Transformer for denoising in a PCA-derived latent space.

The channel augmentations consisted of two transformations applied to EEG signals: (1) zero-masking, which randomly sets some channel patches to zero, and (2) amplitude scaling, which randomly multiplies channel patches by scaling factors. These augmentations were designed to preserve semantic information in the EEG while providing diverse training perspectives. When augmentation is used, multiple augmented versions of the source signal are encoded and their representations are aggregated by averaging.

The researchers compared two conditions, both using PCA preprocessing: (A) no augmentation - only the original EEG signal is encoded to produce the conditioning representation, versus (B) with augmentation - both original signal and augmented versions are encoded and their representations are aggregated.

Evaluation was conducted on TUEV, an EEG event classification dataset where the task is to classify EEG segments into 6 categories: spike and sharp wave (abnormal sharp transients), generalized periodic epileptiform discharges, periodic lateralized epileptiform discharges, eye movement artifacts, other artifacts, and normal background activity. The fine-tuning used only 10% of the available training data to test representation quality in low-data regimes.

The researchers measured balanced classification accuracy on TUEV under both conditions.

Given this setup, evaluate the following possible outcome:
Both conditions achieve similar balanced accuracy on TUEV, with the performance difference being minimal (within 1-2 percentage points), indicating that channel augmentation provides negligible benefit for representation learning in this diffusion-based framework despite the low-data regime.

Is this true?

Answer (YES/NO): NO